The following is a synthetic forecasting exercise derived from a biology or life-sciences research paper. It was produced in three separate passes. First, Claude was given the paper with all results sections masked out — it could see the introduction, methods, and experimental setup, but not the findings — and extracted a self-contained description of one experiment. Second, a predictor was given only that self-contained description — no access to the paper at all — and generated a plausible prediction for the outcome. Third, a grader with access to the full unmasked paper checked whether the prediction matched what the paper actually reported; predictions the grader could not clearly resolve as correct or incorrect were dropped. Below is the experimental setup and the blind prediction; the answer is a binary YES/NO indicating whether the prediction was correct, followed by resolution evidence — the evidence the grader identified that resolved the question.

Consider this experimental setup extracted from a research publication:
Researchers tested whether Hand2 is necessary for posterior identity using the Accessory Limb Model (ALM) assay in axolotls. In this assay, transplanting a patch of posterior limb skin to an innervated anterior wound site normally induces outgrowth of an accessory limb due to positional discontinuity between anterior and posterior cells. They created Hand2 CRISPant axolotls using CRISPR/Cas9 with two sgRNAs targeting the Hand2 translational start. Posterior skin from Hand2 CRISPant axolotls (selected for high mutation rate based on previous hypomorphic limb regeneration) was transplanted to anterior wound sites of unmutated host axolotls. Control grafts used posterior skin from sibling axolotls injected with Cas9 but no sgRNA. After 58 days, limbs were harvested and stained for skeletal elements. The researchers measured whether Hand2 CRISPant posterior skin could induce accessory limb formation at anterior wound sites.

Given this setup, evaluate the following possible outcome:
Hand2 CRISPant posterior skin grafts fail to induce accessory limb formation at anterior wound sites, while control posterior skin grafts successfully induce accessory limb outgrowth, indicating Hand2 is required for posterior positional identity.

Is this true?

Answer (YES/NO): YES